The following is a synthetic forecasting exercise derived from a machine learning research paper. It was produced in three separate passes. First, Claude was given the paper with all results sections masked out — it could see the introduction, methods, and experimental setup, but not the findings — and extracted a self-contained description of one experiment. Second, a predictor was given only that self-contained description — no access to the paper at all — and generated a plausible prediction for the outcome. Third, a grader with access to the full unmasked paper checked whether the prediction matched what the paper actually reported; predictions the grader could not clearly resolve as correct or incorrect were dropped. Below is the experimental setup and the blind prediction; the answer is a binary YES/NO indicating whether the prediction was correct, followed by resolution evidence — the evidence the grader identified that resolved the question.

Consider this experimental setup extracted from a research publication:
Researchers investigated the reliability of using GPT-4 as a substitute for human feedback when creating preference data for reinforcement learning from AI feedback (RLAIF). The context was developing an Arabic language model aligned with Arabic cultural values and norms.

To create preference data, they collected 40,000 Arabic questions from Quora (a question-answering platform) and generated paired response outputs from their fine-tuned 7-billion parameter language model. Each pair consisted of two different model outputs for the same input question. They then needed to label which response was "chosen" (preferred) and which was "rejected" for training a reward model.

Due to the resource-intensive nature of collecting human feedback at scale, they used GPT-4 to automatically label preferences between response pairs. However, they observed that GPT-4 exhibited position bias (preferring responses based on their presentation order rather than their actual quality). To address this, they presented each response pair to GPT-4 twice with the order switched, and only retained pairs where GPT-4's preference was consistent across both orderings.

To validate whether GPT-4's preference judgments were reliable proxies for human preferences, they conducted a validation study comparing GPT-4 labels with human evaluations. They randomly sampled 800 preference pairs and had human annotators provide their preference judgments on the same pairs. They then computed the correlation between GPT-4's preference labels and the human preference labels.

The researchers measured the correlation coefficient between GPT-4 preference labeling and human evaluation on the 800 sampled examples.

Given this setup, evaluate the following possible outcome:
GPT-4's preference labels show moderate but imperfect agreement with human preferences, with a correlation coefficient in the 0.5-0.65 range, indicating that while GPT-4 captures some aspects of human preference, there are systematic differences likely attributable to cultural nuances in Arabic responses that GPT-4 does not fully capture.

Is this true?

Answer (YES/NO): NO